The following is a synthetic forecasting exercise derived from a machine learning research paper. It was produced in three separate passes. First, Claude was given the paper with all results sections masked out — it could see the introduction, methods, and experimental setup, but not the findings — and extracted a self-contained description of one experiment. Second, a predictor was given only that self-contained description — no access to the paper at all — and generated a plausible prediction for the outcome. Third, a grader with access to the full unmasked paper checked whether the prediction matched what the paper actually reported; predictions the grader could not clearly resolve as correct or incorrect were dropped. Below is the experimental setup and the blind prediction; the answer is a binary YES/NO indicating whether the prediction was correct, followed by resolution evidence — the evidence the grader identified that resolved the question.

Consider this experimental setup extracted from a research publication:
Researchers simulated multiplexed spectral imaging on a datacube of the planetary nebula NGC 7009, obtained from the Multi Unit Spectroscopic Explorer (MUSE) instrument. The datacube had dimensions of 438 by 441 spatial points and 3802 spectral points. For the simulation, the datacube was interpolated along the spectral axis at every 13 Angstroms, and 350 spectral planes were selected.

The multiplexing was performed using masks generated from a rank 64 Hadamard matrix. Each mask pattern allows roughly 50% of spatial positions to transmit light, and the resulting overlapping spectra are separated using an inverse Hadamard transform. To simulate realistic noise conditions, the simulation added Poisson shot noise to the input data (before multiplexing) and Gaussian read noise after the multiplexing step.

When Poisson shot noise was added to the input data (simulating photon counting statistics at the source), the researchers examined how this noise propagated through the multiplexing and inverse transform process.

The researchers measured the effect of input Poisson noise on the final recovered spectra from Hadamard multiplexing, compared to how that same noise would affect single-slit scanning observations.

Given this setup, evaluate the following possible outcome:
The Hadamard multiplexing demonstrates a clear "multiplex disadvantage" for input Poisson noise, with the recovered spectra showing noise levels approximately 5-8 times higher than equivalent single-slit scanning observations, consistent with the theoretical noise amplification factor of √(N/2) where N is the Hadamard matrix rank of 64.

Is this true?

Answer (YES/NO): NO